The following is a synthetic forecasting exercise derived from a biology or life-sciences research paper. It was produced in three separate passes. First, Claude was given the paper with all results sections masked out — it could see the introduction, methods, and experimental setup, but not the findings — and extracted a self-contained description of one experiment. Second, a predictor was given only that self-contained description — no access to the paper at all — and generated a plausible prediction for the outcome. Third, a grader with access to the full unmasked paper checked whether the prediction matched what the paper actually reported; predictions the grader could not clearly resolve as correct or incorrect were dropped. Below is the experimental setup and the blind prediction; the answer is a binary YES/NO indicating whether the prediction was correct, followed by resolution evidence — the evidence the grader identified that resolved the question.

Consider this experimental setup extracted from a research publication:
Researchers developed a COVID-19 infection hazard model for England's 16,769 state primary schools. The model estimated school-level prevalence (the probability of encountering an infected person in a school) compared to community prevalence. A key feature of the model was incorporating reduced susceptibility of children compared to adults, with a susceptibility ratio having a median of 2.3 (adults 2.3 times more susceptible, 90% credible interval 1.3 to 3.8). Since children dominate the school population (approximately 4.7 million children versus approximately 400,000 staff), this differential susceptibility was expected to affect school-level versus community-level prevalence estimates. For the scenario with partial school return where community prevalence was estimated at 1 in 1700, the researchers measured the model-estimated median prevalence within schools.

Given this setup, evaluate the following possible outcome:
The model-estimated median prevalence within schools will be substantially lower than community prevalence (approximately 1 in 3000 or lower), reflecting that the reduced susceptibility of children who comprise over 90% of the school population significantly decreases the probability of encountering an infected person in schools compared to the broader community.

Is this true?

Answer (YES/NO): NO